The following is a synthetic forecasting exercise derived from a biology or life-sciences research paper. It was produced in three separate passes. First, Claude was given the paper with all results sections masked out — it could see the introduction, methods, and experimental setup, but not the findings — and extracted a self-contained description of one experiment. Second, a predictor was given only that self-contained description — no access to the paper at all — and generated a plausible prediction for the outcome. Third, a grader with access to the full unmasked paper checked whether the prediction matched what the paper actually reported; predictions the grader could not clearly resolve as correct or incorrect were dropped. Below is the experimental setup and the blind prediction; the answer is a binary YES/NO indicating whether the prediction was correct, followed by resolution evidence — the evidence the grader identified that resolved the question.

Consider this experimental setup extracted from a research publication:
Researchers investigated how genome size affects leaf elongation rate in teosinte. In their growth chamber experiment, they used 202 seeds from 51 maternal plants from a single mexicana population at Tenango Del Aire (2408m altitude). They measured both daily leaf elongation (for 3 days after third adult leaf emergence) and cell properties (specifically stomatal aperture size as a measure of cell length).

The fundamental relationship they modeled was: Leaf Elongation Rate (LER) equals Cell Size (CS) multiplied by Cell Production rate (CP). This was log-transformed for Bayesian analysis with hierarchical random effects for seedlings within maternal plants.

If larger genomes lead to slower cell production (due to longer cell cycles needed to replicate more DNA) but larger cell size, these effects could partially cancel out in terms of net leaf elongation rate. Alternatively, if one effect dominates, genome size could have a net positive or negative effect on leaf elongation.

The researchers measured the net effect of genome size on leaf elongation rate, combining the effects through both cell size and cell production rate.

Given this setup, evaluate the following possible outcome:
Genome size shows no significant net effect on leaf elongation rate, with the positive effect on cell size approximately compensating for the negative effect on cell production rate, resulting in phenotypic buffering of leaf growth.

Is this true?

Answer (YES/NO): NO